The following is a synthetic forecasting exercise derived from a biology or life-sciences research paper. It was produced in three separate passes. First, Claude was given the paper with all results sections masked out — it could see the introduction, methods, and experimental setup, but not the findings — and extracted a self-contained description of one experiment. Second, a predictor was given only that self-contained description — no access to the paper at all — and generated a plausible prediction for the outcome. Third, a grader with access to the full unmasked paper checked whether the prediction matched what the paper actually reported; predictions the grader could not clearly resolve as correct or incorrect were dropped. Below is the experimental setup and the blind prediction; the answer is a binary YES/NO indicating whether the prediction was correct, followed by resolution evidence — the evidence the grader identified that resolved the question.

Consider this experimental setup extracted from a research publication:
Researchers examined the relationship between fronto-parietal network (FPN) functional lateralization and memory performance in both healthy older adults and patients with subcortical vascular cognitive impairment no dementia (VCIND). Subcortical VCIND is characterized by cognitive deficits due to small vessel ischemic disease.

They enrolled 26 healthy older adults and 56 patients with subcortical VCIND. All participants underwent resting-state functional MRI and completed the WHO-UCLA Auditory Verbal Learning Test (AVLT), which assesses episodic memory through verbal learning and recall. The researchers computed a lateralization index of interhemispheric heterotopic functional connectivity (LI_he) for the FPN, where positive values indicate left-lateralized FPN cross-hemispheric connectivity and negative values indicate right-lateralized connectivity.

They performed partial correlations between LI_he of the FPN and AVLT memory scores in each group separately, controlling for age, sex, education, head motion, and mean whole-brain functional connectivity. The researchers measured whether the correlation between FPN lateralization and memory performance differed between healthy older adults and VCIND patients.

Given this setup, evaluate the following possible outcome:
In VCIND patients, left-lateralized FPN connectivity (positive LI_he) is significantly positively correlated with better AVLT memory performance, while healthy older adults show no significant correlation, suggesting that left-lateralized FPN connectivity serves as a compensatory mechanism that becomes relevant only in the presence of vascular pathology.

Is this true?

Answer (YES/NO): NO